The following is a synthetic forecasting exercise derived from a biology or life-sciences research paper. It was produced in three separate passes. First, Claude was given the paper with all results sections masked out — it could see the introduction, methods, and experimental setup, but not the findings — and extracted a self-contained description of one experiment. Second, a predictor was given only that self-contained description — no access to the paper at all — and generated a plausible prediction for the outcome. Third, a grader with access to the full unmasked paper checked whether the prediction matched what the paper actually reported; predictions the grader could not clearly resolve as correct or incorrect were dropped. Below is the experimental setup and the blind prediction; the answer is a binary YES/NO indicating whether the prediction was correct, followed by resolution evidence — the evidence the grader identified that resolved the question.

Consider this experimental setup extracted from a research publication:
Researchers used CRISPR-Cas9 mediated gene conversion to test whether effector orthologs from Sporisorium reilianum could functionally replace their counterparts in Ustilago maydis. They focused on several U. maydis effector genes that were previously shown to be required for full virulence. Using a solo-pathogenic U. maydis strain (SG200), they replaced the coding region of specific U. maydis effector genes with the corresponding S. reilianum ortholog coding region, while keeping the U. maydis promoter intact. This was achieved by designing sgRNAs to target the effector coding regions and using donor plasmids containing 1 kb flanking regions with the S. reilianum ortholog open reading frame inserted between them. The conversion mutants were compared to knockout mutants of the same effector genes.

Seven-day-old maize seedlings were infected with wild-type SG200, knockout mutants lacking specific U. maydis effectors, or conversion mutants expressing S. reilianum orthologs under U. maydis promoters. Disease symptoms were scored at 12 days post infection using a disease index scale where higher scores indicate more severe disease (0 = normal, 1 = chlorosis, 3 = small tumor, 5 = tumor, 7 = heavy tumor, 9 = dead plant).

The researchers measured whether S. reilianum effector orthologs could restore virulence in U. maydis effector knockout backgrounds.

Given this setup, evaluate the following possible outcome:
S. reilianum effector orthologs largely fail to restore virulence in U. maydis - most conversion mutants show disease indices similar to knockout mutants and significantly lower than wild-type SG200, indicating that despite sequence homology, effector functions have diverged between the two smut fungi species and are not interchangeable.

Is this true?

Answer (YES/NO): NO